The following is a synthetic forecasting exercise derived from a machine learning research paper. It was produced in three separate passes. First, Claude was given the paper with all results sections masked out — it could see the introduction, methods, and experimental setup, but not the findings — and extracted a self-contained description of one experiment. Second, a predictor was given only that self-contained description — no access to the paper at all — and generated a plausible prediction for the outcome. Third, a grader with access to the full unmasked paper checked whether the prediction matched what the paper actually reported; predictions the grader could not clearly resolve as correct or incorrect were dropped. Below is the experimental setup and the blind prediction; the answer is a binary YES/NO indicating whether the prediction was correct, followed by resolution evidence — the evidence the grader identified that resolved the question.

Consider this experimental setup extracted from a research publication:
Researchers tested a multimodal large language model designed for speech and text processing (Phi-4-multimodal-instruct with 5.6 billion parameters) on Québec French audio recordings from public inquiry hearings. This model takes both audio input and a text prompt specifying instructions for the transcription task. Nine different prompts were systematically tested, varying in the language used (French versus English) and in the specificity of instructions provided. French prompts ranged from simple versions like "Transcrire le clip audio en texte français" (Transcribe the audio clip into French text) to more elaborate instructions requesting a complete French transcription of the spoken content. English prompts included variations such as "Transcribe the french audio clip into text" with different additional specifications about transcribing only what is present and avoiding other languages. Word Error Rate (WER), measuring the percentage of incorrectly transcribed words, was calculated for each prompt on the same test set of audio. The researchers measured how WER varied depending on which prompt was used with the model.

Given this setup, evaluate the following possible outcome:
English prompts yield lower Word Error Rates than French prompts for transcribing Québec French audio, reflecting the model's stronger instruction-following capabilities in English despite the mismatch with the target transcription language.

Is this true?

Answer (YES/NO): NO